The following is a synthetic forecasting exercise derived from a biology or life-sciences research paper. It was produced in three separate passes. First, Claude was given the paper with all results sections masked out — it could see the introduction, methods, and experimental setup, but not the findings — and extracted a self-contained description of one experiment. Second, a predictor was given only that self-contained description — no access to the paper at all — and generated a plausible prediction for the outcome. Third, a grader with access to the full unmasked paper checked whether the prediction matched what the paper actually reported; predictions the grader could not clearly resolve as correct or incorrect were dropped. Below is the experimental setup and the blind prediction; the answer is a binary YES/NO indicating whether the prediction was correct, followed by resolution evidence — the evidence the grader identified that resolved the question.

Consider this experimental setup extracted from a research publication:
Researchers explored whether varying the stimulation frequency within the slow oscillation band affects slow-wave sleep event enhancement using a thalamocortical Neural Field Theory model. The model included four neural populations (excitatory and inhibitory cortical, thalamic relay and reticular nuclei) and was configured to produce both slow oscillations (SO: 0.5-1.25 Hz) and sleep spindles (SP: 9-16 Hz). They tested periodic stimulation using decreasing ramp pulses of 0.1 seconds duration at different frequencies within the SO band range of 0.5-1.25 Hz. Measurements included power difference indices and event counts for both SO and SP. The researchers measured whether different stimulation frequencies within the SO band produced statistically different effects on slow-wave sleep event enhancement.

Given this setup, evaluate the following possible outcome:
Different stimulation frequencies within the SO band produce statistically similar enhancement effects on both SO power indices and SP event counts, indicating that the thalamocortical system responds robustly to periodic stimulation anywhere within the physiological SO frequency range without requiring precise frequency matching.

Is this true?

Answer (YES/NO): YES